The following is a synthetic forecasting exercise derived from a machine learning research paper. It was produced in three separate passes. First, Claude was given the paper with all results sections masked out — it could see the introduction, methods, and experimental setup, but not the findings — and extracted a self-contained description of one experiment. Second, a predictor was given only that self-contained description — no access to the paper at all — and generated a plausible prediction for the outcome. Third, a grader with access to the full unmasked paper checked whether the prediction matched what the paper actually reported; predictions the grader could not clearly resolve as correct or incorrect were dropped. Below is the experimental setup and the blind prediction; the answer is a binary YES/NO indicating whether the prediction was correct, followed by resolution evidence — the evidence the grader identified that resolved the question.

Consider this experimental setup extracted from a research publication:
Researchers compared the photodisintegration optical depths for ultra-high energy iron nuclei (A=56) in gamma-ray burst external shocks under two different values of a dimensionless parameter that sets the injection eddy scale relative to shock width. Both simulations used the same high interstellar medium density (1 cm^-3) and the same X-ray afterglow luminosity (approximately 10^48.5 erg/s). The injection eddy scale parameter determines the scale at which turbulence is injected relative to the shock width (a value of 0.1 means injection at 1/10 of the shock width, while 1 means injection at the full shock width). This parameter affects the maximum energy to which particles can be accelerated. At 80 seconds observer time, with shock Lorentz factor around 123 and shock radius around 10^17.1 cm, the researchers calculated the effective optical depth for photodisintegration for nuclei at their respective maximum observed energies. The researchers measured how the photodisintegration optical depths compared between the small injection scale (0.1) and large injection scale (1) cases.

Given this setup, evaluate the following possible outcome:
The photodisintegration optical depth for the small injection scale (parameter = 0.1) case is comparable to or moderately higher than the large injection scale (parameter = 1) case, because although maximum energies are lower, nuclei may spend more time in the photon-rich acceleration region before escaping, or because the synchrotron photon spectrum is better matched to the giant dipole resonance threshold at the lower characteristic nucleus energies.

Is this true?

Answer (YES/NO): NO